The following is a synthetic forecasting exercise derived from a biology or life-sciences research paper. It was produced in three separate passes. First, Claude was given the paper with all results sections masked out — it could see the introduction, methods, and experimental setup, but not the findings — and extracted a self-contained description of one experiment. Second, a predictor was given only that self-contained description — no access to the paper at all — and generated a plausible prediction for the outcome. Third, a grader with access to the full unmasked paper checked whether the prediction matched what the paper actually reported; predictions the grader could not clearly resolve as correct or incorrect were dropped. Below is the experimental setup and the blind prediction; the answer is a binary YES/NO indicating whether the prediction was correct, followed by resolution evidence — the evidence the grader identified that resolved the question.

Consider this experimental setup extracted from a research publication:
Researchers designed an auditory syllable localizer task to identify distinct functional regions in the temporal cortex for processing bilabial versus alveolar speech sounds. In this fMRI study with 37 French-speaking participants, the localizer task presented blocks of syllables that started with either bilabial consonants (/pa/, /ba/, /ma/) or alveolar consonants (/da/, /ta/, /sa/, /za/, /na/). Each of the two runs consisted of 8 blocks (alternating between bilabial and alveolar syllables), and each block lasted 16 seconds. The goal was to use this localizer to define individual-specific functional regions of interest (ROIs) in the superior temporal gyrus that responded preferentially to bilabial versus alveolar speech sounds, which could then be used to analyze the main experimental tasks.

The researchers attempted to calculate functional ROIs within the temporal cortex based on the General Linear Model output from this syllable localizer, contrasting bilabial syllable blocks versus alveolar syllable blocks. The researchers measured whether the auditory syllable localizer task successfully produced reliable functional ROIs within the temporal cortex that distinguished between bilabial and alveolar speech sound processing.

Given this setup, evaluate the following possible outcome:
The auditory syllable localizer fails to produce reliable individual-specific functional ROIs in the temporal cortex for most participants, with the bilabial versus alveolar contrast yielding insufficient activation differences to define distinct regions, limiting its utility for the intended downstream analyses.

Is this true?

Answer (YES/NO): YES